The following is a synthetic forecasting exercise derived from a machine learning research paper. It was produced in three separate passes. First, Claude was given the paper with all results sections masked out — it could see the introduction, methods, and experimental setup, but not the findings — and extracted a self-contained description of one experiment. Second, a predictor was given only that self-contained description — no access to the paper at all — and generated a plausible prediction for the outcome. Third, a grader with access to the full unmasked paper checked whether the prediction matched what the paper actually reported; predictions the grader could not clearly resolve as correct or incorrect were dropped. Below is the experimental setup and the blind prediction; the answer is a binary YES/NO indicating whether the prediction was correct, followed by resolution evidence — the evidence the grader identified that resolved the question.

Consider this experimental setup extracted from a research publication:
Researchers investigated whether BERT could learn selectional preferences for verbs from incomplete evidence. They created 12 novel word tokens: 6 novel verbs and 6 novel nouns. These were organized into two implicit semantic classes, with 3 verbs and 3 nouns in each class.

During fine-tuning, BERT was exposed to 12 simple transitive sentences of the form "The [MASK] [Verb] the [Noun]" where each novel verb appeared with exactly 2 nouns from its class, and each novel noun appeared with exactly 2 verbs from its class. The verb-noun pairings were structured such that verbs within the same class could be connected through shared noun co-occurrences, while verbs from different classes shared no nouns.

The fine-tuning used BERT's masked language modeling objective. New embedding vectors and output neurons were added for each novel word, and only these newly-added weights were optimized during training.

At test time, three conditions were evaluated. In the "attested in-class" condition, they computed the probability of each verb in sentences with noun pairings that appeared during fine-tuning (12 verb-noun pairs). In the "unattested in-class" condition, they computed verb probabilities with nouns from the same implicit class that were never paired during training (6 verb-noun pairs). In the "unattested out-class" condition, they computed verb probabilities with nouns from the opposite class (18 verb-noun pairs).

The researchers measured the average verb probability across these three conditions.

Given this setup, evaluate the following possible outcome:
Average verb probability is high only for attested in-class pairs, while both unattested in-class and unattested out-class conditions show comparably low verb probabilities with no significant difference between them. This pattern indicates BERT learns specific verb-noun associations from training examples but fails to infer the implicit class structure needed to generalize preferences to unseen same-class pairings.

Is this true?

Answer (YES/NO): NO